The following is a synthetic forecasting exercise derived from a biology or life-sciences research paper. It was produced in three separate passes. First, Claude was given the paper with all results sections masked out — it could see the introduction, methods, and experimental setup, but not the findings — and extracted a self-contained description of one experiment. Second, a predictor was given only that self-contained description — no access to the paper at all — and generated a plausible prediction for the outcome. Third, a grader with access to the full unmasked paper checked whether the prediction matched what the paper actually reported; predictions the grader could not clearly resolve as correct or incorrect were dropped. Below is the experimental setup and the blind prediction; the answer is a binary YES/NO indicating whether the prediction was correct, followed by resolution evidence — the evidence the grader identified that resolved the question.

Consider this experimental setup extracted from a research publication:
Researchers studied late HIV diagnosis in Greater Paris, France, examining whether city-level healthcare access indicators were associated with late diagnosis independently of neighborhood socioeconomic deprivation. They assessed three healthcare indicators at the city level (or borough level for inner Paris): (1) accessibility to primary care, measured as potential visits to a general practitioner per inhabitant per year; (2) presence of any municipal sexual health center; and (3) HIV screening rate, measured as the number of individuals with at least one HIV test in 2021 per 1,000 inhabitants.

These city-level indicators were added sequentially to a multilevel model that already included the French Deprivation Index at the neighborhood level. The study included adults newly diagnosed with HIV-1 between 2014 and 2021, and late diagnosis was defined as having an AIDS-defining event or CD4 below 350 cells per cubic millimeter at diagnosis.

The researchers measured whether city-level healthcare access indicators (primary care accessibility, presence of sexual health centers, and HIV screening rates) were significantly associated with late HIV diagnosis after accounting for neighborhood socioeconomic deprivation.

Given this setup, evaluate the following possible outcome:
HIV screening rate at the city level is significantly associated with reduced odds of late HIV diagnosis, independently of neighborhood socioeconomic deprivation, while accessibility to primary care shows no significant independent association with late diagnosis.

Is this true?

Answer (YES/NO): NO